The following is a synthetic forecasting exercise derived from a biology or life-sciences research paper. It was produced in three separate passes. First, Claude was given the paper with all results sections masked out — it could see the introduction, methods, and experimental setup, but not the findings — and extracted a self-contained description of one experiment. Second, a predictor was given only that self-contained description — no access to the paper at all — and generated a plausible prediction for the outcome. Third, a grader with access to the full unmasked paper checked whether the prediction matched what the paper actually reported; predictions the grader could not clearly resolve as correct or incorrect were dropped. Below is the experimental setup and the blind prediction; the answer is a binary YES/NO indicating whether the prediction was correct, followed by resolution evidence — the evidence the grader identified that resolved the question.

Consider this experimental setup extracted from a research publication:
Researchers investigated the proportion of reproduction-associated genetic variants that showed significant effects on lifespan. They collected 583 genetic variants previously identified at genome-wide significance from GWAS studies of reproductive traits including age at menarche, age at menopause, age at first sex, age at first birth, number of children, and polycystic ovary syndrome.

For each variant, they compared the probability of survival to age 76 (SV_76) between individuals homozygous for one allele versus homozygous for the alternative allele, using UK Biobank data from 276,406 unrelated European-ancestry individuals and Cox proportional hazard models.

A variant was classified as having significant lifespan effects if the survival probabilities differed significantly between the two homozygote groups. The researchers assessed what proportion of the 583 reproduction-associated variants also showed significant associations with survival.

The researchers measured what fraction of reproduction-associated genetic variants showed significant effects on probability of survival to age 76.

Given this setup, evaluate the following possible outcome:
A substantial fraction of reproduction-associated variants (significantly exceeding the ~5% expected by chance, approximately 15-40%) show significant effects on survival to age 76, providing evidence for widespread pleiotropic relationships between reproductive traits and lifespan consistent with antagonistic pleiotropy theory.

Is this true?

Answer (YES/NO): YES